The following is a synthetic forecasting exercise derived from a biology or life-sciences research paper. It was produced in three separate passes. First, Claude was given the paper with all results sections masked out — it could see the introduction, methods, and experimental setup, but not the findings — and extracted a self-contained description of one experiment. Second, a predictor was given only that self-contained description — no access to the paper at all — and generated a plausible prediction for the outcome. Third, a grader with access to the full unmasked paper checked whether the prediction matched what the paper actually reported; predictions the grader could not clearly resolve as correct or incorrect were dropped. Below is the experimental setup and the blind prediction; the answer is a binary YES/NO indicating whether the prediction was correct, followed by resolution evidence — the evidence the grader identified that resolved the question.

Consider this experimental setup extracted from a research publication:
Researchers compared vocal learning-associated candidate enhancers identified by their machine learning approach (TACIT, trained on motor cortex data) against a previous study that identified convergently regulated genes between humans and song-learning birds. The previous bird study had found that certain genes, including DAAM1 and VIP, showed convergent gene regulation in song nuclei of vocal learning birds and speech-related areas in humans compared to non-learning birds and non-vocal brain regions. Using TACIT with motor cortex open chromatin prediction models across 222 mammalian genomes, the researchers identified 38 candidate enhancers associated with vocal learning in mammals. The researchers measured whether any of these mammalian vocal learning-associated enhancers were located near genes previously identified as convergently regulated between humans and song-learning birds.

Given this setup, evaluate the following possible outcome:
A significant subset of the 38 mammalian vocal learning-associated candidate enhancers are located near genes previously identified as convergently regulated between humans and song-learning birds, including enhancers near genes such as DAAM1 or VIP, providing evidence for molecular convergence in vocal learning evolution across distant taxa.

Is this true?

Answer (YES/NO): NO